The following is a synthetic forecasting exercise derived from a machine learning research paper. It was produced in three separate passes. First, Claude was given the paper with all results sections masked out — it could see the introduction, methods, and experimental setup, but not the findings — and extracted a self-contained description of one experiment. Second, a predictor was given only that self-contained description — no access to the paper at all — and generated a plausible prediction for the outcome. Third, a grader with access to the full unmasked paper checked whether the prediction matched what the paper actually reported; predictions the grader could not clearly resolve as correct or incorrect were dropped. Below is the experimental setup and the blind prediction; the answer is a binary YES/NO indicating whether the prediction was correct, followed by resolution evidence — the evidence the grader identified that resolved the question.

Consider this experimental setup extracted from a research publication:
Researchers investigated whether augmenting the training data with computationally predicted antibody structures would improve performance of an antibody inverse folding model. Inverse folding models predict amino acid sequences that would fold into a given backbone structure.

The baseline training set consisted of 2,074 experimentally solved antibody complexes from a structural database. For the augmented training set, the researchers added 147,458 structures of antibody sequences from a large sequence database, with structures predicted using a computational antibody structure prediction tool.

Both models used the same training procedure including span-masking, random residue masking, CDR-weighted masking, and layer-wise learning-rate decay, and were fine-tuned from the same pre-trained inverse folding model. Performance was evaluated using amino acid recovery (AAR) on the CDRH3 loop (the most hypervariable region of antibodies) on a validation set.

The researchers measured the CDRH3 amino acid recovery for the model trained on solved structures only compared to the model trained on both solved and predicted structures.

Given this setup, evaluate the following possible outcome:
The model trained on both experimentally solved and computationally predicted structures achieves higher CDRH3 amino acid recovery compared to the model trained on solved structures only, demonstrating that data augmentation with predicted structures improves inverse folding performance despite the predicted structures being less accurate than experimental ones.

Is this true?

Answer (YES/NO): YES